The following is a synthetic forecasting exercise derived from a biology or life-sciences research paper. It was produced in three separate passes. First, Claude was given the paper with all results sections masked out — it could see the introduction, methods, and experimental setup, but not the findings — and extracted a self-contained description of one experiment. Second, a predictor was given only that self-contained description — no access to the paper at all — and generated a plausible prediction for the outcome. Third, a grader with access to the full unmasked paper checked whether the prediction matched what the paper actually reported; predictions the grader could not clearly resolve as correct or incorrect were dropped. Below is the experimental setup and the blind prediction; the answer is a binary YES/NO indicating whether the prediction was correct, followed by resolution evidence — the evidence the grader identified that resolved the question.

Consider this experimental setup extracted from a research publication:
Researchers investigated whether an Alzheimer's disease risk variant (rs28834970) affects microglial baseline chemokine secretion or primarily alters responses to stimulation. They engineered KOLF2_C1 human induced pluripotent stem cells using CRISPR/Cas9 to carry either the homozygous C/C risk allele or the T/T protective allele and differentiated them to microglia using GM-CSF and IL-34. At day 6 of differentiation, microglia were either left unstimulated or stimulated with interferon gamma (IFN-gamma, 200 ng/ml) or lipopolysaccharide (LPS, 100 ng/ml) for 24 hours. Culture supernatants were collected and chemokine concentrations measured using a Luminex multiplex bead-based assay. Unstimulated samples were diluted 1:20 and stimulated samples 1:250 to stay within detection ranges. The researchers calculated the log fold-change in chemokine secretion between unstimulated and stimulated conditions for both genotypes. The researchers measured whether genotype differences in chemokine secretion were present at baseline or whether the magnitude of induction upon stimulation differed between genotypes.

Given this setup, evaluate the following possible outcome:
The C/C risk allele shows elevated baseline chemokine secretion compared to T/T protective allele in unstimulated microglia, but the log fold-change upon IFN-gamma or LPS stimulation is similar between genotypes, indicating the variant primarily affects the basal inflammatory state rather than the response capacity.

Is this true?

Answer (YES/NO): NO